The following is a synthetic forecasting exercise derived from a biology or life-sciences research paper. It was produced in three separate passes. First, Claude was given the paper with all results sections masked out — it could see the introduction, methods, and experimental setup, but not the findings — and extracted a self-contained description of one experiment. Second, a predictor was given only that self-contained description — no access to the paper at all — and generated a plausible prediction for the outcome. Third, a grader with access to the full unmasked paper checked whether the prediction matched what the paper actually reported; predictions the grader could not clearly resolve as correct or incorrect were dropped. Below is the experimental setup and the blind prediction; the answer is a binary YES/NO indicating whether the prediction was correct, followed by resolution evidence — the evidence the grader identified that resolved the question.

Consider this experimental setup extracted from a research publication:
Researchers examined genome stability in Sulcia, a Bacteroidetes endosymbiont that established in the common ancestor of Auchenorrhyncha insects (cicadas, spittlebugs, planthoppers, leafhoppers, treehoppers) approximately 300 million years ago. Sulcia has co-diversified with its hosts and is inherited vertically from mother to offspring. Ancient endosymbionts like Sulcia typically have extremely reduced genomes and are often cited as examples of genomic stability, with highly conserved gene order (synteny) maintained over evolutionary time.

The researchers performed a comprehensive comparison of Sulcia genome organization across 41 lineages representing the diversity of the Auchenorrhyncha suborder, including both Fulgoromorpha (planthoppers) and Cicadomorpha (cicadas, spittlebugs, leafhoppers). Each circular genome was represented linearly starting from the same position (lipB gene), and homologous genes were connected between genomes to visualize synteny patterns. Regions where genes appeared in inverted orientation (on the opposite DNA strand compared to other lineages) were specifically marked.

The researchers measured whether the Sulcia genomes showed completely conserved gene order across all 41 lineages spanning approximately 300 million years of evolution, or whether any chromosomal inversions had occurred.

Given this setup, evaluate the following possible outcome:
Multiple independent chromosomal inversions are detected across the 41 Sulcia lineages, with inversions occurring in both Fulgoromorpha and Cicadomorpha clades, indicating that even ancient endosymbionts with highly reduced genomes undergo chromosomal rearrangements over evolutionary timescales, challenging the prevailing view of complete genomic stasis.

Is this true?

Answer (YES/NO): YES